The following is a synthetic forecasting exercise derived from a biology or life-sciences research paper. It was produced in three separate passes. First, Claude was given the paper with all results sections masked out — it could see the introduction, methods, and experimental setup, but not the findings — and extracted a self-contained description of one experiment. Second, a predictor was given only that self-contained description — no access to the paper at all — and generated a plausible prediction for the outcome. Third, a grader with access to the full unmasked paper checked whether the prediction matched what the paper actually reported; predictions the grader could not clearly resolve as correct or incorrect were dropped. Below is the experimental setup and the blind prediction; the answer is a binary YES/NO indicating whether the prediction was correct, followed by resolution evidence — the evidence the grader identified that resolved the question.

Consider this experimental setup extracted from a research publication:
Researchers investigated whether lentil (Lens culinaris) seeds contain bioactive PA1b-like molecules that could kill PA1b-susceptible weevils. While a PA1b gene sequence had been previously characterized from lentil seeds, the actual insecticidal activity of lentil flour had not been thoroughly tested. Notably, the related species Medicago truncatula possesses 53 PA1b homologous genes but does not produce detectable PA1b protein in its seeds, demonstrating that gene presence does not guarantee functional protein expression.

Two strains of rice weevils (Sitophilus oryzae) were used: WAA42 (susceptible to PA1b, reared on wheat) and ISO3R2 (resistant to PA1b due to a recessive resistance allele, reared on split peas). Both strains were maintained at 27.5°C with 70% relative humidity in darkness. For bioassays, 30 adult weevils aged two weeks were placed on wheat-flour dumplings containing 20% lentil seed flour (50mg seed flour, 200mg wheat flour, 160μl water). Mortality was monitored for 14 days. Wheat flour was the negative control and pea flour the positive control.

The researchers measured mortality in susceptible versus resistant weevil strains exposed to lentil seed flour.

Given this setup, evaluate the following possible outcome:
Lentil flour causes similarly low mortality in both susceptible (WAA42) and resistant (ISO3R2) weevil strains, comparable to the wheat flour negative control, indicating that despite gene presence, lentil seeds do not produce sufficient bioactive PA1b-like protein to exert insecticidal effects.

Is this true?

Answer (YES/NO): NO